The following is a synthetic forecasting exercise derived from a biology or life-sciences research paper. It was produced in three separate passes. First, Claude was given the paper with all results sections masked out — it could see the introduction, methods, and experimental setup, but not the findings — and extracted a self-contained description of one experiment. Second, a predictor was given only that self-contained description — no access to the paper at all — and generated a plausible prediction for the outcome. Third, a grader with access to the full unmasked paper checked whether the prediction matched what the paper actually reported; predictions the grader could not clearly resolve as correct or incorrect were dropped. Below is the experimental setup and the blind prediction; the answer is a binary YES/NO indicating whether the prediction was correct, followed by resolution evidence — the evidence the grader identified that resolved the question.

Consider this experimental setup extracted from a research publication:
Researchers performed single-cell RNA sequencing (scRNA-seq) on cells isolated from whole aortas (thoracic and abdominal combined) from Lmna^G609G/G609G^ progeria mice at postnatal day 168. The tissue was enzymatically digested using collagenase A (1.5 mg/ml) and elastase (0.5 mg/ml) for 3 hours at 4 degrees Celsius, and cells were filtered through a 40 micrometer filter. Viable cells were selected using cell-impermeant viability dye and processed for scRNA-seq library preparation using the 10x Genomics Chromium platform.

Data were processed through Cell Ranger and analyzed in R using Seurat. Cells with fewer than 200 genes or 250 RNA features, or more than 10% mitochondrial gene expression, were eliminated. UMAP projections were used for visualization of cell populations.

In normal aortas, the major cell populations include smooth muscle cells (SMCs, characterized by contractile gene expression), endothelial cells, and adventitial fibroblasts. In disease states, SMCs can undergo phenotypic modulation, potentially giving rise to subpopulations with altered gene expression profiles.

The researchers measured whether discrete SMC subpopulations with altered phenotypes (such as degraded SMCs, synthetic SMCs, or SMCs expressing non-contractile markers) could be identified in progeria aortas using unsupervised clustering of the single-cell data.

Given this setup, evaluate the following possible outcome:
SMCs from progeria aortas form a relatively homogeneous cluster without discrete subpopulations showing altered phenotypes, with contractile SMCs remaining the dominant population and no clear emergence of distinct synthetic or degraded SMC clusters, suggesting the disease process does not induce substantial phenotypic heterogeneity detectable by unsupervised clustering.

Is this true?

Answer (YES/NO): NO